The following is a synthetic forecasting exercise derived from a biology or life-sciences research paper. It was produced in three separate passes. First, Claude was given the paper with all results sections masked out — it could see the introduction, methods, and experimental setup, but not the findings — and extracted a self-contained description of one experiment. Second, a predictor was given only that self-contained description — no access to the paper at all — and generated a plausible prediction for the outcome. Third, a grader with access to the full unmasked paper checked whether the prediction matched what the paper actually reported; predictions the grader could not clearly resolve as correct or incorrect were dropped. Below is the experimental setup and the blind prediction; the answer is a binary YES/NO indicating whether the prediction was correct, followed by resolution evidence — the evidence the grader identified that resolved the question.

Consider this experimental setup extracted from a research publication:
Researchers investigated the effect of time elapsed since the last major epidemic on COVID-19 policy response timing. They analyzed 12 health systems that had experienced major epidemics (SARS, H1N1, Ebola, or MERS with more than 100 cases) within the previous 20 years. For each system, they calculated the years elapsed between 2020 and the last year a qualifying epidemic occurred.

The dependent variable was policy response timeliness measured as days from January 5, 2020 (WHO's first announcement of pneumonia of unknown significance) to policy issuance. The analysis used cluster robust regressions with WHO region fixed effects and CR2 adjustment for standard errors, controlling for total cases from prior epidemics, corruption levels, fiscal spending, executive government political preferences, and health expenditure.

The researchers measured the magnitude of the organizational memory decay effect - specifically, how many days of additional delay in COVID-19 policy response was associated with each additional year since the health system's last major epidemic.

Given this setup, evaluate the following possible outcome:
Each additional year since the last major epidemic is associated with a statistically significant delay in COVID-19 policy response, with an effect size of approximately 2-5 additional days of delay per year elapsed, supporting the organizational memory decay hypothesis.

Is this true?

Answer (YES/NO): NO